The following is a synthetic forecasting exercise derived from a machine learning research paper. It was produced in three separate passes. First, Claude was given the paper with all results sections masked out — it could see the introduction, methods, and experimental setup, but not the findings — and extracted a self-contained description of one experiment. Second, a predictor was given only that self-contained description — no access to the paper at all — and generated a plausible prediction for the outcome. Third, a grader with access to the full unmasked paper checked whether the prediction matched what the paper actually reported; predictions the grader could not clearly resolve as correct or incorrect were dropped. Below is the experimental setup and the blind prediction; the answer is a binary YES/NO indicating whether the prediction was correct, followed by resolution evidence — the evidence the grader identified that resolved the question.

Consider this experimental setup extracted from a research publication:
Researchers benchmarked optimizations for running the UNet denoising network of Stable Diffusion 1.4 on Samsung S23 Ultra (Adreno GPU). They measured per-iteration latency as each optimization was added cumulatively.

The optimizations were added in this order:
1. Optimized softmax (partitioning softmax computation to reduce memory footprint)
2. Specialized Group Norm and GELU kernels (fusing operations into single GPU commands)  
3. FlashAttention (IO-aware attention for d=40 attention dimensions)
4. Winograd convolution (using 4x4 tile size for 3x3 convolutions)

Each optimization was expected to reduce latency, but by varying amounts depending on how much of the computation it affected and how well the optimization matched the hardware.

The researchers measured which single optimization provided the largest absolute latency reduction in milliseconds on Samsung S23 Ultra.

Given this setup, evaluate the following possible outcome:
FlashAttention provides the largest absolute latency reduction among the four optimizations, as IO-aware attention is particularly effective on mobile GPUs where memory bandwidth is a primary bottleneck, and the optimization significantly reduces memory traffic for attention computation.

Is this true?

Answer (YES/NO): NO